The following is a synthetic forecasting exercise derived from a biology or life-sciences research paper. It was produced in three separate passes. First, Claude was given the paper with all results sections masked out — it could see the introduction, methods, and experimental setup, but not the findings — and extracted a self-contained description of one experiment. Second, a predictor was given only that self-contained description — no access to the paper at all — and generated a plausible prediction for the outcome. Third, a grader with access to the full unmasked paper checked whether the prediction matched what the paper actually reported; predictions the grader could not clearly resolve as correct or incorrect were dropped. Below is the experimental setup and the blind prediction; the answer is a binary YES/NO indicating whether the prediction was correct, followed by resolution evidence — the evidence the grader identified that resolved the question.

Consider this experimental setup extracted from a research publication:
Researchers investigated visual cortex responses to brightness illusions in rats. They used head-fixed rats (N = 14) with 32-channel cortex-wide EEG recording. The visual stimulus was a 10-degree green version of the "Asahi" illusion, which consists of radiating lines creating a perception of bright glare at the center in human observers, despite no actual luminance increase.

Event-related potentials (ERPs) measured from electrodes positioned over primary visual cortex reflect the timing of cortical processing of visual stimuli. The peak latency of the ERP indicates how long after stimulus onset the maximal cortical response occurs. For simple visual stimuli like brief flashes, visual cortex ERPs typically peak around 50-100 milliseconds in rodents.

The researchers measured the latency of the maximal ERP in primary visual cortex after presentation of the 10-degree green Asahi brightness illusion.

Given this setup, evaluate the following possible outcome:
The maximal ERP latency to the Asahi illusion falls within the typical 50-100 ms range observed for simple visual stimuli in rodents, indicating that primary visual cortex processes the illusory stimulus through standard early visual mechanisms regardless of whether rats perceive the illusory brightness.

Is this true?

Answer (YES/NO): NO